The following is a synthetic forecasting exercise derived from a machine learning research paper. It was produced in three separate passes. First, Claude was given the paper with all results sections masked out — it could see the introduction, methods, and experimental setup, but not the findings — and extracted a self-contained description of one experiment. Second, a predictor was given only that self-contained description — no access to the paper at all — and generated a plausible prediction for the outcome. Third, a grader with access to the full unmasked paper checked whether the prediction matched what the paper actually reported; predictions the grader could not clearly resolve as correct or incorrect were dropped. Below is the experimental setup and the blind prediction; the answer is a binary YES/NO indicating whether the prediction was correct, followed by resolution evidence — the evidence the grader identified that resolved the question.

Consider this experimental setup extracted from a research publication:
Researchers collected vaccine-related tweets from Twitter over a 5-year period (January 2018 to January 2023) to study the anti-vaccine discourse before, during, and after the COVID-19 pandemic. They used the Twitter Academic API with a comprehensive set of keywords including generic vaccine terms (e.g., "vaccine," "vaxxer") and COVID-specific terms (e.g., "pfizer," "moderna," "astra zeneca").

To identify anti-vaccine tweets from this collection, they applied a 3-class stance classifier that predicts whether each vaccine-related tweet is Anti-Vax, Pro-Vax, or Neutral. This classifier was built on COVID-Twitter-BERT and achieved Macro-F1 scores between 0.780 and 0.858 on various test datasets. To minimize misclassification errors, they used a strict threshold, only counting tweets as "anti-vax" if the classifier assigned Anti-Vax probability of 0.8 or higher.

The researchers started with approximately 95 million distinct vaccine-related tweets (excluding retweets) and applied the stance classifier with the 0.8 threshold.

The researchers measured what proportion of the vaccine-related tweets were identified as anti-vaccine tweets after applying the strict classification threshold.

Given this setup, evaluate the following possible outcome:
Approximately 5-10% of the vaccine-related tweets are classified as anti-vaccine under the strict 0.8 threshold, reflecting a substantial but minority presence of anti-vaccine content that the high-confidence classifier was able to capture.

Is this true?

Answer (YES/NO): NO